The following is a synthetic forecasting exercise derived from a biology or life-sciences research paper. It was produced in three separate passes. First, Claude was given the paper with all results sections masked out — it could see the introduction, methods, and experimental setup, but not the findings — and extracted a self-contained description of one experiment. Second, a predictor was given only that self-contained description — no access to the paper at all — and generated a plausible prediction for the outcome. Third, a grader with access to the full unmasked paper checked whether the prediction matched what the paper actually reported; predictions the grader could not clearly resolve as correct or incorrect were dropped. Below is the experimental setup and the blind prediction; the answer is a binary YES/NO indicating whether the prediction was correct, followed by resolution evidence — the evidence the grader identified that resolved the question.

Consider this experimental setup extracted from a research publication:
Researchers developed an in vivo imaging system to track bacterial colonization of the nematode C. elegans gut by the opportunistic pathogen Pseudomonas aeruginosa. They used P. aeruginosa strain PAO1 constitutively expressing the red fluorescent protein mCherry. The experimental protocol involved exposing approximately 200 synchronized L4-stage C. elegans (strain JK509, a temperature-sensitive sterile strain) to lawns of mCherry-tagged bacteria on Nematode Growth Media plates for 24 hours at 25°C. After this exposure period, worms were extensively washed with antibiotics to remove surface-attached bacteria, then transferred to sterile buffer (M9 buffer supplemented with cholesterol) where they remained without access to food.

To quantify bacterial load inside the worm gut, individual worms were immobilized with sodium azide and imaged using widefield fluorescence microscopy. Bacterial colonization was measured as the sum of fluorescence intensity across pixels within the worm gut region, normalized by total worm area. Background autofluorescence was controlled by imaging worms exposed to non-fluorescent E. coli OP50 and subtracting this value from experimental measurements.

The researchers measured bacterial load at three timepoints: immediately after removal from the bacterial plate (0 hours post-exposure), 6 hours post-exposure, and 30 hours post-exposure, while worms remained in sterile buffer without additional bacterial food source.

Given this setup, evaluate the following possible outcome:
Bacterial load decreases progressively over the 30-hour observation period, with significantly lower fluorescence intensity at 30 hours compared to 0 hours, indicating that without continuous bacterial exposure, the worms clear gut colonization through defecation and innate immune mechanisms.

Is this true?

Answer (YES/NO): NO